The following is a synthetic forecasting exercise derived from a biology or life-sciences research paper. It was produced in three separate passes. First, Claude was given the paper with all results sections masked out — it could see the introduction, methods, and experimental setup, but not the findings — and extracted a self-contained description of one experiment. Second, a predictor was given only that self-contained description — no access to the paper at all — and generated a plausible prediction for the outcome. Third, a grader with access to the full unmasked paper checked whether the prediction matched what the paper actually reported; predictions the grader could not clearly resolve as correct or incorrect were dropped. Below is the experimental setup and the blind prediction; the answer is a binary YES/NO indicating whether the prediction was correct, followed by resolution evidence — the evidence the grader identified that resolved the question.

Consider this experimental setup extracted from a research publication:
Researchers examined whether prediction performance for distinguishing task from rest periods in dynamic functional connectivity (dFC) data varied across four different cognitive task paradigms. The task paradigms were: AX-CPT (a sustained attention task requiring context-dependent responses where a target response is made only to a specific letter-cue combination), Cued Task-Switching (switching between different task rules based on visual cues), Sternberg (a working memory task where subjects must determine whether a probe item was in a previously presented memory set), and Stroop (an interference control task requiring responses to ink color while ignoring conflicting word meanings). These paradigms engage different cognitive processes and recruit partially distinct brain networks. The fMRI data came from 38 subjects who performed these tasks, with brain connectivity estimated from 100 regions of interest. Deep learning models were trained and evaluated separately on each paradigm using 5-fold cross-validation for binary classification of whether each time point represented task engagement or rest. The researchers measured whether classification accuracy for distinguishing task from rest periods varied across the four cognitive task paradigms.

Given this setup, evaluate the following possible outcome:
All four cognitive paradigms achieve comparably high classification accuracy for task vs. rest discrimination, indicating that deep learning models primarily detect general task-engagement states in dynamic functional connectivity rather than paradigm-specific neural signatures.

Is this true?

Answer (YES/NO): NO